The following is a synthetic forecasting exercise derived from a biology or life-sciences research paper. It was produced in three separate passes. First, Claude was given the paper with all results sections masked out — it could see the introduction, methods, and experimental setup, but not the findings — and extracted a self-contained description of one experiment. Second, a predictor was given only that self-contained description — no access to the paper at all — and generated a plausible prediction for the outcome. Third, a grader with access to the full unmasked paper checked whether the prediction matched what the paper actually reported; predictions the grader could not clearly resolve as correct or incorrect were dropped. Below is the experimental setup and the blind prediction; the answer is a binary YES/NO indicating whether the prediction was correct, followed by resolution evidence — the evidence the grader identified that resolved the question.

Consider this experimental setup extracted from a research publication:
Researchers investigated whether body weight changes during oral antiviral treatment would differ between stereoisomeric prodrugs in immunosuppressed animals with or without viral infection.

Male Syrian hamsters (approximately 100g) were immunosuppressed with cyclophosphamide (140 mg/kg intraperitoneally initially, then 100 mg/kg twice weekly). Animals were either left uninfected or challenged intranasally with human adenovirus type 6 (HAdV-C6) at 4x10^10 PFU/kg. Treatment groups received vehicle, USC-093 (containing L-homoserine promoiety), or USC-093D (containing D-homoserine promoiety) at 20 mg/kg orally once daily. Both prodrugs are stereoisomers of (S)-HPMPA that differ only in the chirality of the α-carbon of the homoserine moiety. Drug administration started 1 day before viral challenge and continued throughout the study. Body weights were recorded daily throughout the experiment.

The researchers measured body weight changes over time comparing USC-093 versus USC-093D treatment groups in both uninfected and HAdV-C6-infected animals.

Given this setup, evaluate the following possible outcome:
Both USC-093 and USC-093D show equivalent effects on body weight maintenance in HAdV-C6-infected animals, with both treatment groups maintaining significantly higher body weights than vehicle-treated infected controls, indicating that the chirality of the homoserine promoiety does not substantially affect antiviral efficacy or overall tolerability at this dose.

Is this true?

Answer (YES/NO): NO